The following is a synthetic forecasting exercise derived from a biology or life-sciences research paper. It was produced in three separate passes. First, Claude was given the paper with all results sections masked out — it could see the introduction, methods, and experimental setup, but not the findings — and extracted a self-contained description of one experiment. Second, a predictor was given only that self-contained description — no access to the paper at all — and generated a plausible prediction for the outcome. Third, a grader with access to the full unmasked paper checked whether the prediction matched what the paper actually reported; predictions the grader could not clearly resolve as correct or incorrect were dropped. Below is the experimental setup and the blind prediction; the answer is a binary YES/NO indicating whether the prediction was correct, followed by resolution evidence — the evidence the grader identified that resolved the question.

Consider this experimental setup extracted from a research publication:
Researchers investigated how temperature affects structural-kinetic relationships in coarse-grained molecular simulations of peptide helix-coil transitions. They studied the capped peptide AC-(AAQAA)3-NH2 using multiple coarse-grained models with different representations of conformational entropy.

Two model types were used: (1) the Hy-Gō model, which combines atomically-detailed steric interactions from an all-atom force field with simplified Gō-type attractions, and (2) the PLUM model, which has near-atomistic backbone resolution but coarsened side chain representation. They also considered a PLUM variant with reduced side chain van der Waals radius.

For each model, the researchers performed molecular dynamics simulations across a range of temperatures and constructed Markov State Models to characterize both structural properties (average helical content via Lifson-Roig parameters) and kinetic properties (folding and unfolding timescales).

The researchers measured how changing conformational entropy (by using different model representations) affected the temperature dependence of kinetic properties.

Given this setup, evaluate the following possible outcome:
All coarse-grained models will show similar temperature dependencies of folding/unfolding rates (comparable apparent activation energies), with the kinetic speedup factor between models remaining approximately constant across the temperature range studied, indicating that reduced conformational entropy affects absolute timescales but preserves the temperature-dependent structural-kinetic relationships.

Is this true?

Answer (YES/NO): NO